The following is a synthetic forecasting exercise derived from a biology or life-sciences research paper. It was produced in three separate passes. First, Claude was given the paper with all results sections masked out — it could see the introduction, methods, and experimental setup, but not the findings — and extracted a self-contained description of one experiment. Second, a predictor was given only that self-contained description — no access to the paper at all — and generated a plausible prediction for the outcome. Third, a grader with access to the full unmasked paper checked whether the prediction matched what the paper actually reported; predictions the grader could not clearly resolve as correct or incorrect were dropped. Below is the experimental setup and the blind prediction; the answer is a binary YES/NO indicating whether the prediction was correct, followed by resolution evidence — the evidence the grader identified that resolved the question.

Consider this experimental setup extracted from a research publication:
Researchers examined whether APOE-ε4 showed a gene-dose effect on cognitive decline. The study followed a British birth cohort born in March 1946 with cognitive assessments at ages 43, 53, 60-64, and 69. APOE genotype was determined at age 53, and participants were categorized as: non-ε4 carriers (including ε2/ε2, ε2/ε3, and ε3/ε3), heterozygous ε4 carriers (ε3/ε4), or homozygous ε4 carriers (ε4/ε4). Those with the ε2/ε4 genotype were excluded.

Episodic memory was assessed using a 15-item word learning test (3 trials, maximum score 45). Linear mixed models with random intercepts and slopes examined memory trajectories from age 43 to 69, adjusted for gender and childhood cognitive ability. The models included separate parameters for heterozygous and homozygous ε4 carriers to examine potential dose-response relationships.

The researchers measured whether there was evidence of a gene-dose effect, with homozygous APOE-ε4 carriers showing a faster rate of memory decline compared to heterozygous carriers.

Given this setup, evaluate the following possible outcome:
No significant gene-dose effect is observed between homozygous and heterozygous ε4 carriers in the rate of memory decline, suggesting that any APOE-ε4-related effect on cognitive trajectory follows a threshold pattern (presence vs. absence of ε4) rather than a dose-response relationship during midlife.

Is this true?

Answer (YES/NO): NO